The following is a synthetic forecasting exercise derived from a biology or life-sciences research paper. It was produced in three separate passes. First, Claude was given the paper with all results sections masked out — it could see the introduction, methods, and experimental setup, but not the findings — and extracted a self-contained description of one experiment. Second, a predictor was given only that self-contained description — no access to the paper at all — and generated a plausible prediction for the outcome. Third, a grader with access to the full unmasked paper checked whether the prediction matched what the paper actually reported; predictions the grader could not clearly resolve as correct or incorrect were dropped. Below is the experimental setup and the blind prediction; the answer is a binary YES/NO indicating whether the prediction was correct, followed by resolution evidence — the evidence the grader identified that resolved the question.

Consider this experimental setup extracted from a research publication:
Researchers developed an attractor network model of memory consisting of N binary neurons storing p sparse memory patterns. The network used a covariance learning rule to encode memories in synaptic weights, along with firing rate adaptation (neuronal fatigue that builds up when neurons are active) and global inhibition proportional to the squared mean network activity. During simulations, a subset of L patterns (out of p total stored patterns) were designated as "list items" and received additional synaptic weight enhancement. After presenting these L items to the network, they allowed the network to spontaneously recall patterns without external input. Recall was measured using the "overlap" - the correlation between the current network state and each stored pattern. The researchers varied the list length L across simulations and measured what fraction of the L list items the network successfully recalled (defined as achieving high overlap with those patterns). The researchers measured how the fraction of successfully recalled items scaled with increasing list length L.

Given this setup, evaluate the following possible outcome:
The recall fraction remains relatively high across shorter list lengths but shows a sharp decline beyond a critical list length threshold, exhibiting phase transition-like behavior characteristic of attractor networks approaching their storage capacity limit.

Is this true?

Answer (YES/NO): NO